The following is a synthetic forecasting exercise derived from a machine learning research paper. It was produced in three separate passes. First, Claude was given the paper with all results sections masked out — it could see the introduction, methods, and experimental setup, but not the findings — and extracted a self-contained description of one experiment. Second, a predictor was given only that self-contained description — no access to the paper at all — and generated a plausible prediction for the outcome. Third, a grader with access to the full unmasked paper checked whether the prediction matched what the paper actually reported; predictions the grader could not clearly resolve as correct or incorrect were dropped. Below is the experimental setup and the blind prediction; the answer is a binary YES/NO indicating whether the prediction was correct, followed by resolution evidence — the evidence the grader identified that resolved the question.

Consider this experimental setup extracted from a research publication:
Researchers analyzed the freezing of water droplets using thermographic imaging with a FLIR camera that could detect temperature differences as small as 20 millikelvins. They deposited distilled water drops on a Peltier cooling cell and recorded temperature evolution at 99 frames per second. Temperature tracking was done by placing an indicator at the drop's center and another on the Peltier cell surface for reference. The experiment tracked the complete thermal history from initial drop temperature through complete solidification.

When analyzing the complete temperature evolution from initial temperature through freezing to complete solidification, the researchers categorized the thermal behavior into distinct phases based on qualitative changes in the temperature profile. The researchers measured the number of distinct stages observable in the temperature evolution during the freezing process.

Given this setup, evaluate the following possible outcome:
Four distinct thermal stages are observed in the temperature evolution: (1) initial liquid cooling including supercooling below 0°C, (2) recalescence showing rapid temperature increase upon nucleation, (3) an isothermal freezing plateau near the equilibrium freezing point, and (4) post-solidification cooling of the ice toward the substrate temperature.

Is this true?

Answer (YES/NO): YES